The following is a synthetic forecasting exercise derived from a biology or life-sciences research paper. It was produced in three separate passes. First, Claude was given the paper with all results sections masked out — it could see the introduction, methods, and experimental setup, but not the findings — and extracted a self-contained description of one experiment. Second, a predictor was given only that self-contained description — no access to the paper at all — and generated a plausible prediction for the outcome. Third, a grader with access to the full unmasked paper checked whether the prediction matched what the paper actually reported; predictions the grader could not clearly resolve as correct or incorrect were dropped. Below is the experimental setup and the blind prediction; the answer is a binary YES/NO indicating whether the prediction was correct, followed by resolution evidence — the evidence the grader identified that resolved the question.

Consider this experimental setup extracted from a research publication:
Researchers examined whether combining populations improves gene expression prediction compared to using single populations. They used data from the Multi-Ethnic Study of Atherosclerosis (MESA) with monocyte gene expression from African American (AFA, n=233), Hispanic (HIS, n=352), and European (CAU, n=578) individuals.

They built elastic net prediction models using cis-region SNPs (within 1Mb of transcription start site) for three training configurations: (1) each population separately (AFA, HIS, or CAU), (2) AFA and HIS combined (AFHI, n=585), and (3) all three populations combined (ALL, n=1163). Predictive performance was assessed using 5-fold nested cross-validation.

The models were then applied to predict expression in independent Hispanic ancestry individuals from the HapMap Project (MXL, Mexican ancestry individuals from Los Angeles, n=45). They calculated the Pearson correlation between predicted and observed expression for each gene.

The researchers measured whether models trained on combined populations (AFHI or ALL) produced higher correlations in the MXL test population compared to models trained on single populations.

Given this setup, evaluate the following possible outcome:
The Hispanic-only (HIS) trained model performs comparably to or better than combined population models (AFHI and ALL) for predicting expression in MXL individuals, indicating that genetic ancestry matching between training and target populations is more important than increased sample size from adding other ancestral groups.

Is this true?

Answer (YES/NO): NO